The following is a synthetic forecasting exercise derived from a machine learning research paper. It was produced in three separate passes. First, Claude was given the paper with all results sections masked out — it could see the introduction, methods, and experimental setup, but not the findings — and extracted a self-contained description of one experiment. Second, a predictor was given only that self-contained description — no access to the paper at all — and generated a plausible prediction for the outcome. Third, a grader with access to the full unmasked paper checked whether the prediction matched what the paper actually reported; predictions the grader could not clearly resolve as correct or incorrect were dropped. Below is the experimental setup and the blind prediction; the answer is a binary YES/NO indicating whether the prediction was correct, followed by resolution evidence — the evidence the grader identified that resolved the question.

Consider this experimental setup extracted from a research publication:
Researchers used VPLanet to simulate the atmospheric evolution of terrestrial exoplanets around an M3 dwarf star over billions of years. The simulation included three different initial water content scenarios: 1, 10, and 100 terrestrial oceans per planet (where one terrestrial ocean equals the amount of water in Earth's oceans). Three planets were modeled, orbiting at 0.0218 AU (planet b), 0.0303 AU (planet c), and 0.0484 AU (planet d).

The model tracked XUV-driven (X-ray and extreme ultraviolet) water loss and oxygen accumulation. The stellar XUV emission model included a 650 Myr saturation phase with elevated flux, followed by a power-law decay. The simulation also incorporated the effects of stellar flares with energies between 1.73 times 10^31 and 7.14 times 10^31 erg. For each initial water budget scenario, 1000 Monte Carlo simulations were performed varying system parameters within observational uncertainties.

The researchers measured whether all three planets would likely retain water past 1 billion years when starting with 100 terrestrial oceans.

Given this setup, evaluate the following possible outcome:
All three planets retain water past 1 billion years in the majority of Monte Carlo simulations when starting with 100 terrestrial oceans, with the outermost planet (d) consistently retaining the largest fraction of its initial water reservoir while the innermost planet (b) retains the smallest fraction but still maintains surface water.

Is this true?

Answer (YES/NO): NO